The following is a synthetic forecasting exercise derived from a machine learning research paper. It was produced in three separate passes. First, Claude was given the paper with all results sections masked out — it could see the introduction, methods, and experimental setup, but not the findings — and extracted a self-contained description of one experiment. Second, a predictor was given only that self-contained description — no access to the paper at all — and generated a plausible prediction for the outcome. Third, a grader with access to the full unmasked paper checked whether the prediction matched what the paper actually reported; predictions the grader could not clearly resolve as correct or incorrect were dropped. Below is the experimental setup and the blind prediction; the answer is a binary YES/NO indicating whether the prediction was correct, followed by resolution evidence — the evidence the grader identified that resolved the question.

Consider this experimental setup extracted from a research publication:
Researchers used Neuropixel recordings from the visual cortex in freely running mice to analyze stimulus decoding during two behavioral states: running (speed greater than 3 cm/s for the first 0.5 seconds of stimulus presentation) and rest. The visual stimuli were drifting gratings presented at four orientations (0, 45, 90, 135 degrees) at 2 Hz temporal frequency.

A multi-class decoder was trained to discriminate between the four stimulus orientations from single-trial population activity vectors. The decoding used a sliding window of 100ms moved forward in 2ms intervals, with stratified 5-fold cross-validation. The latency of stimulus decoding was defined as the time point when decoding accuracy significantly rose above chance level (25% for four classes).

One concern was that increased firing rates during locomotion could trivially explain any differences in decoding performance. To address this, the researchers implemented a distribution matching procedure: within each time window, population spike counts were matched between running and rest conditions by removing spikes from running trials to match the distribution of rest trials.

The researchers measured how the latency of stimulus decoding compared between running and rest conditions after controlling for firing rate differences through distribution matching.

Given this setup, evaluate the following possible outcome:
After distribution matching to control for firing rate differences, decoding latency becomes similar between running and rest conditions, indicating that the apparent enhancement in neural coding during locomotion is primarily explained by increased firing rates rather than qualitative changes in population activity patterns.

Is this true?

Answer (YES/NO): NO